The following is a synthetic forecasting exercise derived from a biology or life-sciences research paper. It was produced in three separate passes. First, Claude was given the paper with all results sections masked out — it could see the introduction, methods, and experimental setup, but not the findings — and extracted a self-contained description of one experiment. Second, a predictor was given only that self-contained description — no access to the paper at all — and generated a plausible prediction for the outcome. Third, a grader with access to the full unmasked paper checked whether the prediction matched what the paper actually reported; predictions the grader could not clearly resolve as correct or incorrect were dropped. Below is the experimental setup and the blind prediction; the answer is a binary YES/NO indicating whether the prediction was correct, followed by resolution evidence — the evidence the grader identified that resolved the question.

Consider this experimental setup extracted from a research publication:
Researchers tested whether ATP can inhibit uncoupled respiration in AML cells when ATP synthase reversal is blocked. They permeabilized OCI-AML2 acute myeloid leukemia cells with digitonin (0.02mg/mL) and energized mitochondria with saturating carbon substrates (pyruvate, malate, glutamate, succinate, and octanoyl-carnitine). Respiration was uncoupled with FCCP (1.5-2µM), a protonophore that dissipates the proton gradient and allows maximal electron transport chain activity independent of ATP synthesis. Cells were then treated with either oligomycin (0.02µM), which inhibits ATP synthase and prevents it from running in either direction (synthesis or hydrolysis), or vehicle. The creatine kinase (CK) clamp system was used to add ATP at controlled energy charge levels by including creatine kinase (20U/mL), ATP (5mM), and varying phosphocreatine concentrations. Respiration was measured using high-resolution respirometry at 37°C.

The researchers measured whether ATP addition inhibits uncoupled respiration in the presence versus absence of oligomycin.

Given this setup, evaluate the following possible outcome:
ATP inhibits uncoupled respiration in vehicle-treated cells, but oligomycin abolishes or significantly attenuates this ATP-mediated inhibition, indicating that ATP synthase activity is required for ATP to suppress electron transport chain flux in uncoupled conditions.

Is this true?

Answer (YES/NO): NO